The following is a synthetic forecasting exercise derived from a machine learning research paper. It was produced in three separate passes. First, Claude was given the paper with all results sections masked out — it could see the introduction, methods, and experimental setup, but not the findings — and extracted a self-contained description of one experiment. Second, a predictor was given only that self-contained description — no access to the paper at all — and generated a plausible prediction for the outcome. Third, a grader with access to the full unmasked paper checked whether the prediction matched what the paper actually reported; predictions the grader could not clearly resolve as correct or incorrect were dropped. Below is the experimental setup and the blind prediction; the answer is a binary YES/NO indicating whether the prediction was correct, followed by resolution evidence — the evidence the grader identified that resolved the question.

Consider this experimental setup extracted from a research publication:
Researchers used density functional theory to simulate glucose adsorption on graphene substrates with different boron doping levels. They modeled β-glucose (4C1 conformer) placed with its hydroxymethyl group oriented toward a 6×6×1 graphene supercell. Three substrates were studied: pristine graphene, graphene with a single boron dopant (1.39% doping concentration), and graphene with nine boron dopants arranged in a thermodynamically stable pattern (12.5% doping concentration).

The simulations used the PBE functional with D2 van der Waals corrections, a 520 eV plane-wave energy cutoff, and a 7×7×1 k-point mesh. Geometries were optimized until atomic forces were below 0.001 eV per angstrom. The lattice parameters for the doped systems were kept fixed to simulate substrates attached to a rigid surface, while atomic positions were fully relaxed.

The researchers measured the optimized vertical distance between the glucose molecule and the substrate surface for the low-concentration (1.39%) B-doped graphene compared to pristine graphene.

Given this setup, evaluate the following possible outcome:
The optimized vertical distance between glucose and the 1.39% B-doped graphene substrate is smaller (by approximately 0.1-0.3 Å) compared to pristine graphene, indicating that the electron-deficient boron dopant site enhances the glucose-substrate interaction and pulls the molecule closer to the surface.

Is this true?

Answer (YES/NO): NO